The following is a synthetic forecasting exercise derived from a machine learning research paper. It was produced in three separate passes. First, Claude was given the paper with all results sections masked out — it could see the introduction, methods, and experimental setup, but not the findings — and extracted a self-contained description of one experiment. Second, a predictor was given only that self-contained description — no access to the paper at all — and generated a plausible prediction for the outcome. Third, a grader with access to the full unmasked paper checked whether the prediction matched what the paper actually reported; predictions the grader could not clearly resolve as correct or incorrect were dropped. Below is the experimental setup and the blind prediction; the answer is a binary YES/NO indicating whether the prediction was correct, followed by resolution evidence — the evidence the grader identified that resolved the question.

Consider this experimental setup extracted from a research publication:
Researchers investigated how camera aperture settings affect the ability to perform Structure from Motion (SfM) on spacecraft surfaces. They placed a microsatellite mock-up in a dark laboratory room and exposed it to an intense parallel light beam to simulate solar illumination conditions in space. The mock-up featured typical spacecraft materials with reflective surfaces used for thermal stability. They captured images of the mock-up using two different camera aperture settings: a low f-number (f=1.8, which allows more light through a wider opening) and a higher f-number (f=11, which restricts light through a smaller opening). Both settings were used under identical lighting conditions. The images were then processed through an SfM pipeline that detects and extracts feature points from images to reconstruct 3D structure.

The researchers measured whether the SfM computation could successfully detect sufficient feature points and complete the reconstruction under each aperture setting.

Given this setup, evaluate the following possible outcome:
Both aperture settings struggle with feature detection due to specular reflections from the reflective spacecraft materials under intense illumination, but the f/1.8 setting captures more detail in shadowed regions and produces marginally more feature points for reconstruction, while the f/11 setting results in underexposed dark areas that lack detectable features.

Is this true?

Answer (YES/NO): NO